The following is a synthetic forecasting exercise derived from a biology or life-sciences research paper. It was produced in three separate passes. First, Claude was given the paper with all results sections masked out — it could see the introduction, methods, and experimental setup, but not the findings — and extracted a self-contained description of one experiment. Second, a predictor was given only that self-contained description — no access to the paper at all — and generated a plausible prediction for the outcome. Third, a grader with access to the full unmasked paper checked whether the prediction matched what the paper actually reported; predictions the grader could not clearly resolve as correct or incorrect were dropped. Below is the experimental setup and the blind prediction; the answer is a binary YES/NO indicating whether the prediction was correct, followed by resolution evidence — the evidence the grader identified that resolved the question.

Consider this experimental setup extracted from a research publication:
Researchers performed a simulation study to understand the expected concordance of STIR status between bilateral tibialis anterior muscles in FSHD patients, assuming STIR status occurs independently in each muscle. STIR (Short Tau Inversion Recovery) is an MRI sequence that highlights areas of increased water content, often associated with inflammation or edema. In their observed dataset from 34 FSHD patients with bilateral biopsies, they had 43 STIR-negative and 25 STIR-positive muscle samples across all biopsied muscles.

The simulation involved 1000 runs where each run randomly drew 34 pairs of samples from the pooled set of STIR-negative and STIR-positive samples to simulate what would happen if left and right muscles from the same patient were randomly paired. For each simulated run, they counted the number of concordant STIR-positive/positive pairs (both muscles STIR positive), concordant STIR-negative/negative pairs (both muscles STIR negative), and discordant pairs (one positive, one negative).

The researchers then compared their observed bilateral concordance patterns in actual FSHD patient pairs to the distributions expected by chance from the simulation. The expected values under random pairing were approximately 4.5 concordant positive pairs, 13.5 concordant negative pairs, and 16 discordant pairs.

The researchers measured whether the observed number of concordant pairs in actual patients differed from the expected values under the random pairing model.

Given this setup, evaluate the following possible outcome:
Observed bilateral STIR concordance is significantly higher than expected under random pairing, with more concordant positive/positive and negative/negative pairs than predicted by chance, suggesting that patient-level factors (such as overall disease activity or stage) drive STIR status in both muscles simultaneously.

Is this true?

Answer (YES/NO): YES